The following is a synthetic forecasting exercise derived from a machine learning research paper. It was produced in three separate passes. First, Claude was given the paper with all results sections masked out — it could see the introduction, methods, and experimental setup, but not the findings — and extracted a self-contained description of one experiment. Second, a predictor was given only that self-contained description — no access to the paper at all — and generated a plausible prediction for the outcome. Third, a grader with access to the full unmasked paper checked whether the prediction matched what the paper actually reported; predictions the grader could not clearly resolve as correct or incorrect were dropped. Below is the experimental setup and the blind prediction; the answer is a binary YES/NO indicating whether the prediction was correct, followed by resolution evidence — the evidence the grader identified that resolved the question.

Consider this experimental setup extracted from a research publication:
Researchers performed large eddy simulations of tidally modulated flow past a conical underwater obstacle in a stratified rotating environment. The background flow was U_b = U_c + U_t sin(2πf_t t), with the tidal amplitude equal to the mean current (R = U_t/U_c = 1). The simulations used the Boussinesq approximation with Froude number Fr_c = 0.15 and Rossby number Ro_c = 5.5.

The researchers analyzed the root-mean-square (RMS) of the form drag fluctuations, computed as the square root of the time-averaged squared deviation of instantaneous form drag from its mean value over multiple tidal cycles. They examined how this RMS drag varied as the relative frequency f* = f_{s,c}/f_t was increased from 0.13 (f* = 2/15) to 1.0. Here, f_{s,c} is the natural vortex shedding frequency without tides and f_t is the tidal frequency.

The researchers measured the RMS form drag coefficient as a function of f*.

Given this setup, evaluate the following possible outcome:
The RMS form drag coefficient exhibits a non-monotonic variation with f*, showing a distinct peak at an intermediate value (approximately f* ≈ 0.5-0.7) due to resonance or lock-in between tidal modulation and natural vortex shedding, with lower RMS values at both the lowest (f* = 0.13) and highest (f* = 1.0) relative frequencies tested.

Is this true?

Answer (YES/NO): NO